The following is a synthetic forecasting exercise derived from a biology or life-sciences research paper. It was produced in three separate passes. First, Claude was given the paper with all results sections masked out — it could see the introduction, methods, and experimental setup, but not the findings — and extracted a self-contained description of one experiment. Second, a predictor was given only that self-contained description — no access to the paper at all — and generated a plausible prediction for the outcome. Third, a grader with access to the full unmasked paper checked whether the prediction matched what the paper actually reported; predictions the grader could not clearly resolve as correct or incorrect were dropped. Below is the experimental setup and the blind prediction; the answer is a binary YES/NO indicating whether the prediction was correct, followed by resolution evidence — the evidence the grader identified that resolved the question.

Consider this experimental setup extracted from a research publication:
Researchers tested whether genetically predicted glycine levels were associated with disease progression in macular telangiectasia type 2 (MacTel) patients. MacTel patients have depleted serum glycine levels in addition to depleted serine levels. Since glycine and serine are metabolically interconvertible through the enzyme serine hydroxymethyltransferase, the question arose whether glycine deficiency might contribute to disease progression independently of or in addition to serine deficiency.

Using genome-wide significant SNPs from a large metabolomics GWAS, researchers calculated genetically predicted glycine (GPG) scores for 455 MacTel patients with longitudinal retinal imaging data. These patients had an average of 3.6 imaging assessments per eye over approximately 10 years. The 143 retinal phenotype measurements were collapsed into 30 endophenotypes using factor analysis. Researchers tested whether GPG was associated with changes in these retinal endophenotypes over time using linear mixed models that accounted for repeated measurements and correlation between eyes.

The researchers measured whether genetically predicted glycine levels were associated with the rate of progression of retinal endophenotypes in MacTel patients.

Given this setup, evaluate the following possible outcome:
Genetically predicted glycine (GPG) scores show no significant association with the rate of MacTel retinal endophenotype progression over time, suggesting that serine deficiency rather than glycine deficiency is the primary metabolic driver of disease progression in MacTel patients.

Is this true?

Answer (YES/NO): YES